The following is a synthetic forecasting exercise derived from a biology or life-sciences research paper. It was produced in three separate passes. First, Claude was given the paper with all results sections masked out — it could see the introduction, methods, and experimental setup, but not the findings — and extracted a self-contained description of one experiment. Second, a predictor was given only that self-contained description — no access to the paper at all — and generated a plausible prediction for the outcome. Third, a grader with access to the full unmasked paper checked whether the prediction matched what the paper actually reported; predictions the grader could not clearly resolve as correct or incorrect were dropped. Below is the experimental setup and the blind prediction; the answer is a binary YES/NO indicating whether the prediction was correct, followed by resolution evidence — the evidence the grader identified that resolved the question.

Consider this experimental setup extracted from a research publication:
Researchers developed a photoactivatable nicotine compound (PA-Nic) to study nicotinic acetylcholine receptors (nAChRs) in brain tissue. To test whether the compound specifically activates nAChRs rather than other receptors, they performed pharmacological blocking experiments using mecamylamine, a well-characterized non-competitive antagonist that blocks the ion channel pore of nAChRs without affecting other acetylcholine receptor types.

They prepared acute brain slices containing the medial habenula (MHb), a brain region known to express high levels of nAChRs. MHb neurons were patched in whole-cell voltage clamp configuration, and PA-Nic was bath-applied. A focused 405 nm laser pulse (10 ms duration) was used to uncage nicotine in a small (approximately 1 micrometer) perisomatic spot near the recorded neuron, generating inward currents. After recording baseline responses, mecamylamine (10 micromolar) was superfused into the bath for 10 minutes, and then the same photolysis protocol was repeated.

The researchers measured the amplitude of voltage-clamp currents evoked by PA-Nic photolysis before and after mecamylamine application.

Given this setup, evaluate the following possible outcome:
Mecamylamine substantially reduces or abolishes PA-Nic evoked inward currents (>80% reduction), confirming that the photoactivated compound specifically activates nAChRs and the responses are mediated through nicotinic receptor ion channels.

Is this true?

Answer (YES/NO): NO